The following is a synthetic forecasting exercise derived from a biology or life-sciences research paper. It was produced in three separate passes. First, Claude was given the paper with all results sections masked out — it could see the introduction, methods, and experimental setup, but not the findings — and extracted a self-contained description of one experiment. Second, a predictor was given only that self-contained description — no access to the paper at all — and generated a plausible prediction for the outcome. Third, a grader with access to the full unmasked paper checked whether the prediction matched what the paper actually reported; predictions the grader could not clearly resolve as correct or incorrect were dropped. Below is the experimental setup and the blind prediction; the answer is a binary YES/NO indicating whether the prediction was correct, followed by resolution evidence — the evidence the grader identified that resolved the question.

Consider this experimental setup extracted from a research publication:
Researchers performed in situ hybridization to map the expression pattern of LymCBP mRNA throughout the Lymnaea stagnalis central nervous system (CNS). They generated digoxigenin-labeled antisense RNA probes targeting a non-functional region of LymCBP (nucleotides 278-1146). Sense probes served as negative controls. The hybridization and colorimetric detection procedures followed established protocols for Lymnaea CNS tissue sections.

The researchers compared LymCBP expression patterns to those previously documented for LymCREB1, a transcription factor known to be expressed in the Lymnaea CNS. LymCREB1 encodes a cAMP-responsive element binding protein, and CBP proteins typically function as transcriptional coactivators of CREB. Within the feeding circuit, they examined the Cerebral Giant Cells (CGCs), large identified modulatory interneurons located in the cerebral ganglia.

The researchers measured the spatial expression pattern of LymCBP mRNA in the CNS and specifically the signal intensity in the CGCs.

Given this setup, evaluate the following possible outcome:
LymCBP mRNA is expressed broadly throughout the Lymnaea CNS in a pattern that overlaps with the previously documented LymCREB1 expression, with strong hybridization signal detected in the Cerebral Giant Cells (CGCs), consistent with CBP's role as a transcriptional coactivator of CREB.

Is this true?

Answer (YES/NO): NO